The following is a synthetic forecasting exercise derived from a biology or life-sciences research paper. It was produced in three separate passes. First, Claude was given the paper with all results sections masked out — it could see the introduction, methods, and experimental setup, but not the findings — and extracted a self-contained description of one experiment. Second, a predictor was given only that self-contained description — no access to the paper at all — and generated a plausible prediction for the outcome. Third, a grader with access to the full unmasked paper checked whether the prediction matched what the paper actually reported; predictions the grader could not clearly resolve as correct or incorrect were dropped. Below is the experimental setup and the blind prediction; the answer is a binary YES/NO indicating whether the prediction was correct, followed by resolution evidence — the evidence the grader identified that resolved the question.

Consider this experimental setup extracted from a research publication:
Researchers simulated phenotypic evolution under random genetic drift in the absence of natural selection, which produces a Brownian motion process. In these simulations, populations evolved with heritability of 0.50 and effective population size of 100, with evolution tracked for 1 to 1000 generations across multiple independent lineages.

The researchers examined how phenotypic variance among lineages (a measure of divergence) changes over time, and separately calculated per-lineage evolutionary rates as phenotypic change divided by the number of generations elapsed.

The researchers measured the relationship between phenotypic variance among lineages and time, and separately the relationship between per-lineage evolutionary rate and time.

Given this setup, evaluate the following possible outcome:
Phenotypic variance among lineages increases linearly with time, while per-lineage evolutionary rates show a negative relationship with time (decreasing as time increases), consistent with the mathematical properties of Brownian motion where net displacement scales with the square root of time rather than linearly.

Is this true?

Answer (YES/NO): YES